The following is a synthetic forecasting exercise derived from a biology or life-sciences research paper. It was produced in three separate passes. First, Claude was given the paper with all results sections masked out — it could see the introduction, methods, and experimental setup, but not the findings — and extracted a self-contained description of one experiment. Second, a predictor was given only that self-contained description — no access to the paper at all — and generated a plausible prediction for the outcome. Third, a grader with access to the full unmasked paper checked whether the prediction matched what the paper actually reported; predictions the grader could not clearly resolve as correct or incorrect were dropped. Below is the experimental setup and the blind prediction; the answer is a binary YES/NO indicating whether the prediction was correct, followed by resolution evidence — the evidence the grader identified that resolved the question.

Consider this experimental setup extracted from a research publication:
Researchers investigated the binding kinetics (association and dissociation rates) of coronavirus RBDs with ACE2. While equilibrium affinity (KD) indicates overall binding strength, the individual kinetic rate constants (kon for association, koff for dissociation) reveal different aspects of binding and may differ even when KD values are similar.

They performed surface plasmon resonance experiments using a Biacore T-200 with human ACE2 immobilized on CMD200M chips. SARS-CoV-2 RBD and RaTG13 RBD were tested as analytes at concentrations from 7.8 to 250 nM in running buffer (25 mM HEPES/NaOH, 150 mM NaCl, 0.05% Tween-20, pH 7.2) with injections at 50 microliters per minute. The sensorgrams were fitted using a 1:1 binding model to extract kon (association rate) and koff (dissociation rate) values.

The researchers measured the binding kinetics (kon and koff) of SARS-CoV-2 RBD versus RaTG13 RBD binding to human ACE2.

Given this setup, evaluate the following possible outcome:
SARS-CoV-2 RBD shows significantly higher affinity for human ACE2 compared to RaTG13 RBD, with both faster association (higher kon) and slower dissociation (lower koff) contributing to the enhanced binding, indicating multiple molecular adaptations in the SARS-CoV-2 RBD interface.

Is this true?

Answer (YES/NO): NO